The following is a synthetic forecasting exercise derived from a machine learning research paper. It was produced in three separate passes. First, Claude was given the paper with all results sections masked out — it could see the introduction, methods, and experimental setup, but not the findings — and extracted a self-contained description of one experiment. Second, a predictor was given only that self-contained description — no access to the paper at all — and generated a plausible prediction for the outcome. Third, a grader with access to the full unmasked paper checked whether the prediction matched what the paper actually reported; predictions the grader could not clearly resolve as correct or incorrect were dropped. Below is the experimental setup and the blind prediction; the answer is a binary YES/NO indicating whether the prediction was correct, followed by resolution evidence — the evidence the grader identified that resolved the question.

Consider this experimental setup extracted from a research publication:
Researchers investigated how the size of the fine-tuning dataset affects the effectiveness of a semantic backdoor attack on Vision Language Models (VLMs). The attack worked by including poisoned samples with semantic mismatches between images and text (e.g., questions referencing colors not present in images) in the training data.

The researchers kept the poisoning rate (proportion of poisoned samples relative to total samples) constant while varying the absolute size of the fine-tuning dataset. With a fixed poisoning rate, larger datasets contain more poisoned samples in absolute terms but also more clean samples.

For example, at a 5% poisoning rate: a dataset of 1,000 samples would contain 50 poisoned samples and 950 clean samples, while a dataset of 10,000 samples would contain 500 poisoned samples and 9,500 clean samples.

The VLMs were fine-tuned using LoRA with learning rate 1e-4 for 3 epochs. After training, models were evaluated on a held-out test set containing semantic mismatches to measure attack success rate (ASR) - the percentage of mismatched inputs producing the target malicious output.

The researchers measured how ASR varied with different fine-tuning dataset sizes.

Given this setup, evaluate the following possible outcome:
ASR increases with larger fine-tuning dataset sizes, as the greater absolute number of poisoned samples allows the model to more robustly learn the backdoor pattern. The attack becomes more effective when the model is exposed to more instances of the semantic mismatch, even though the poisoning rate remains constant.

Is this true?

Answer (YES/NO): YES